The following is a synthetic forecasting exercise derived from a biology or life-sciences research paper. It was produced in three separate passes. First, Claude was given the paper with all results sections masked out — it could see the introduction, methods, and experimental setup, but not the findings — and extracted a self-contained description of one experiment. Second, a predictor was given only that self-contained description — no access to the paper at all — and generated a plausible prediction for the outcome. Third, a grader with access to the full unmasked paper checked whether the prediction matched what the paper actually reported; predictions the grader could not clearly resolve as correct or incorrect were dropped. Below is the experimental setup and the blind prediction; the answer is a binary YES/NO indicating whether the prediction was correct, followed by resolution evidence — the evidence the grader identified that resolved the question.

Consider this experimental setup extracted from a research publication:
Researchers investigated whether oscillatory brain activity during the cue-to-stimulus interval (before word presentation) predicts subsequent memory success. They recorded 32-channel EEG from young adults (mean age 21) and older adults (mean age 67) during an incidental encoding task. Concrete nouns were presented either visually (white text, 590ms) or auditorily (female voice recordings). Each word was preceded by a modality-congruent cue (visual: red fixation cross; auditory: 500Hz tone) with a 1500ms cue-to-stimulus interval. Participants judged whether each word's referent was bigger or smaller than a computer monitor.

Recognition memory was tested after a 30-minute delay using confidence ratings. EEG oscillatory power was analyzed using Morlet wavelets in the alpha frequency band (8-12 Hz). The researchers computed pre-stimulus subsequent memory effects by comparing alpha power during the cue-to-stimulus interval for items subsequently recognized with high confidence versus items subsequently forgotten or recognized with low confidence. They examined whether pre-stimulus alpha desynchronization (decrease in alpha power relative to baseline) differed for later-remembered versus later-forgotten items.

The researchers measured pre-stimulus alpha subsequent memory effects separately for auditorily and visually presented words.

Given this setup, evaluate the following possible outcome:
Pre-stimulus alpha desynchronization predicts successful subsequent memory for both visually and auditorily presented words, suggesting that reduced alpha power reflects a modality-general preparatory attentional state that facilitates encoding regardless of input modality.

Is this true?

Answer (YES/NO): NO